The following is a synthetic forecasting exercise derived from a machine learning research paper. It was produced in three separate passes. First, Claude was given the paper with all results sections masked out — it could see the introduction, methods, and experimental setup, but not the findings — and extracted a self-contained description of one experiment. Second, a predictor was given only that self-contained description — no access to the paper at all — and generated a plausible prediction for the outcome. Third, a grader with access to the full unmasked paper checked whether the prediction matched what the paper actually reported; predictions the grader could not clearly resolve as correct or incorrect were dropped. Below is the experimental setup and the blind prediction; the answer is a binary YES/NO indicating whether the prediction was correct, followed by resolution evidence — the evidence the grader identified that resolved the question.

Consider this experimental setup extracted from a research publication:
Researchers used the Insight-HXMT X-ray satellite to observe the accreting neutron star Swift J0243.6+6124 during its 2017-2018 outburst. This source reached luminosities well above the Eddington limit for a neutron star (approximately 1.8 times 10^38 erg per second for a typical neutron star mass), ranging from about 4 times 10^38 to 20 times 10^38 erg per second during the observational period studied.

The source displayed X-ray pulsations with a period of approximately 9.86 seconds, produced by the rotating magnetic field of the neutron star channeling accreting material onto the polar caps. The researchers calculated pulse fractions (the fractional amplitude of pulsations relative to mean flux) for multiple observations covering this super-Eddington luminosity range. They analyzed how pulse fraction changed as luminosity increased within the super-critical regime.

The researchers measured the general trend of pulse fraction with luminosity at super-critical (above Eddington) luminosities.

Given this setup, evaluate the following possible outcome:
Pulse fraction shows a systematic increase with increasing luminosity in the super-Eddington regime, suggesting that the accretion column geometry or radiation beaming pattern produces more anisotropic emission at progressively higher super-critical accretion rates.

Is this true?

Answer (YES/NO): YES